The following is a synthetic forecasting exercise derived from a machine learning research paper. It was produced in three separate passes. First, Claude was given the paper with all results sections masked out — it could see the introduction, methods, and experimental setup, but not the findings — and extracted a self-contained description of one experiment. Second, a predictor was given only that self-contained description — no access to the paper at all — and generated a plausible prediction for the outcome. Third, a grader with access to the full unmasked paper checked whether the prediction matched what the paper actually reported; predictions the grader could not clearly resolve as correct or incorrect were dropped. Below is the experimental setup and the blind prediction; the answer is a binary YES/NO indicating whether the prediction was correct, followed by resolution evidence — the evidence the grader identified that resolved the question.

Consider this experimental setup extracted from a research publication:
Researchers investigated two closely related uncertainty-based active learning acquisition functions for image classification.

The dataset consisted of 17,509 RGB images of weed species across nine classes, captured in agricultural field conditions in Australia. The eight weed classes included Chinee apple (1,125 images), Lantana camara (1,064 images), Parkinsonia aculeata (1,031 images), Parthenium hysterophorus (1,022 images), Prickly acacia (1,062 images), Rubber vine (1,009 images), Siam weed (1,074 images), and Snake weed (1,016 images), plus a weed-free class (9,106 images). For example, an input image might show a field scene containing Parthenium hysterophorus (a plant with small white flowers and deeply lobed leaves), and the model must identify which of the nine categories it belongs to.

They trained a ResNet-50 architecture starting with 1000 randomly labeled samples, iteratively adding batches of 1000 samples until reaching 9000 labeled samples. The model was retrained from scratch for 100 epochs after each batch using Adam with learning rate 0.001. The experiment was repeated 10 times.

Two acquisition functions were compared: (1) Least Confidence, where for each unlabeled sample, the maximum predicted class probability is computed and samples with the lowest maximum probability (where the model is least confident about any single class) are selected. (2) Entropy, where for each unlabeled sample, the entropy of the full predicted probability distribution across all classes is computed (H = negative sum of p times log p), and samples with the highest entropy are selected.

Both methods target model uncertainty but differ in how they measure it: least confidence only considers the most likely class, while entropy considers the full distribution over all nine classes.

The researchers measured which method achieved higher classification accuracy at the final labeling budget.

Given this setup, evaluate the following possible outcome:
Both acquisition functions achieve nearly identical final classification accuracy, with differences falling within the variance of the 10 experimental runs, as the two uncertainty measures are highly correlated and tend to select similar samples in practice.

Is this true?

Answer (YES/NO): NO